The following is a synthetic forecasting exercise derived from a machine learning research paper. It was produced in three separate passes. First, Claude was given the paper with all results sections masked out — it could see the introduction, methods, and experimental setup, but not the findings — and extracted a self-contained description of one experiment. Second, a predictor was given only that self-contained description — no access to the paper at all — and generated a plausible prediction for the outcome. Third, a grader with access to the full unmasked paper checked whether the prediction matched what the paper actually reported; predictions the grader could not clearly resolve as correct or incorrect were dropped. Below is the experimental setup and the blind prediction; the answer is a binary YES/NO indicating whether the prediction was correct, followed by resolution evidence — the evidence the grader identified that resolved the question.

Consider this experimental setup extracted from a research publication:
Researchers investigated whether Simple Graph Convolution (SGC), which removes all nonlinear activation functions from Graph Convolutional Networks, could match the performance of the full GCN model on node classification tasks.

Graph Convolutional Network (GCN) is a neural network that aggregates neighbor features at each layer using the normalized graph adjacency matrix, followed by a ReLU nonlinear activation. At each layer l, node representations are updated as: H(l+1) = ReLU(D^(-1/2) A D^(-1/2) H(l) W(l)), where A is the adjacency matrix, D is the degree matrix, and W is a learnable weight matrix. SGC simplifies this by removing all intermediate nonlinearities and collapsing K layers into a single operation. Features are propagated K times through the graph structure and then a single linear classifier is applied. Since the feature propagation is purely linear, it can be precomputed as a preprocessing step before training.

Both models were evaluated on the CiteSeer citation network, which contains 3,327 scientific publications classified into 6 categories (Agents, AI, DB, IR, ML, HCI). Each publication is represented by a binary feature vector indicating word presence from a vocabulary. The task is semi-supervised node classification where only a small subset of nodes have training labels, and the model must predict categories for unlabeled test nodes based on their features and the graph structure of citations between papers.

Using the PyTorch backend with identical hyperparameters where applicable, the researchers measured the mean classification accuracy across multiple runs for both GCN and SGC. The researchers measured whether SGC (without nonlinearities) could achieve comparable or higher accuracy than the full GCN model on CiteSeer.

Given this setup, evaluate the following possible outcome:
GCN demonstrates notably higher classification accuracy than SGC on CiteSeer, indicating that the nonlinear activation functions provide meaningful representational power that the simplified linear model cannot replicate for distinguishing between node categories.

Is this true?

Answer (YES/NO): NO